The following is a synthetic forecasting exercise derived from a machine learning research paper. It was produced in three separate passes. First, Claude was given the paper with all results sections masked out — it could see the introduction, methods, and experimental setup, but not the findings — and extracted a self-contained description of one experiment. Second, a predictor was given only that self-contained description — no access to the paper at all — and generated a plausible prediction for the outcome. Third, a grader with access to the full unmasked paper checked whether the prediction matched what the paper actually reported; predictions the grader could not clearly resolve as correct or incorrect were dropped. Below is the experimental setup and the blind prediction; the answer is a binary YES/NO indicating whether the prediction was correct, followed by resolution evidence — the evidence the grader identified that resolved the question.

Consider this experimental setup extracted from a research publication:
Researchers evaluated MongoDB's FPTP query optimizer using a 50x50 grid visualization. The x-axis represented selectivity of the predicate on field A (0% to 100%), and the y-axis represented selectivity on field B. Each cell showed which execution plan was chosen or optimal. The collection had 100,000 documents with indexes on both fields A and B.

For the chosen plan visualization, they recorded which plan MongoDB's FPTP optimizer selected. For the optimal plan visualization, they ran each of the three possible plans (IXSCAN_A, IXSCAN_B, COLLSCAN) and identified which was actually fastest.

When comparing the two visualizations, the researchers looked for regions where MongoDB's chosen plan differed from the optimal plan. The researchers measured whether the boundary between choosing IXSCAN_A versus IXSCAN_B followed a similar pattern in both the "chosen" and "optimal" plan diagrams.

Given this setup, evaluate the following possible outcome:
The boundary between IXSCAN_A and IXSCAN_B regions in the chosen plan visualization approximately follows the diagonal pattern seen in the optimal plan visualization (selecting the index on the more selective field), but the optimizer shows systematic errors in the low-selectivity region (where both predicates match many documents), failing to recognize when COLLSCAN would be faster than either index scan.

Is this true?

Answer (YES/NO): YES